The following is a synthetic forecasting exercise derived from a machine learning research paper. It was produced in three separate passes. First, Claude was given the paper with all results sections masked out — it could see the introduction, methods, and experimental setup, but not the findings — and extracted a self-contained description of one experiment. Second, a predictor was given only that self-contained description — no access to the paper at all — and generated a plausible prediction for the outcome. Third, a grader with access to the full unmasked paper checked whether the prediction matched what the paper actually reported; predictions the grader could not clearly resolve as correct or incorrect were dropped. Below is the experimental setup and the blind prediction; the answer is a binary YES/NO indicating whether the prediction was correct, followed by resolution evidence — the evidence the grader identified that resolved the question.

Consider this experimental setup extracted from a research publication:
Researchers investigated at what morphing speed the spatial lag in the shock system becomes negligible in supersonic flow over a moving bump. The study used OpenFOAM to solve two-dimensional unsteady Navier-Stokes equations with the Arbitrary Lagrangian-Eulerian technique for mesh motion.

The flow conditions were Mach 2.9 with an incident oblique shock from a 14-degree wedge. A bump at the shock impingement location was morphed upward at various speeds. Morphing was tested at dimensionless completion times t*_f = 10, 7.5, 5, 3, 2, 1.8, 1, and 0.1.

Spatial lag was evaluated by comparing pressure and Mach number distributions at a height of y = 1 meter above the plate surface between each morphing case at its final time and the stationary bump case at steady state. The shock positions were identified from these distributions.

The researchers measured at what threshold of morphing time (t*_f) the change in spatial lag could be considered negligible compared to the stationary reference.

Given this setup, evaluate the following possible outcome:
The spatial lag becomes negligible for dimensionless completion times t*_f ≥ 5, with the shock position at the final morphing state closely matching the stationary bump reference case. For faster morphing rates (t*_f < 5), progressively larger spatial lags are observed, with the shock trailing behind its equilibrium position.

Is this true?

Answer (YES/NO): YES